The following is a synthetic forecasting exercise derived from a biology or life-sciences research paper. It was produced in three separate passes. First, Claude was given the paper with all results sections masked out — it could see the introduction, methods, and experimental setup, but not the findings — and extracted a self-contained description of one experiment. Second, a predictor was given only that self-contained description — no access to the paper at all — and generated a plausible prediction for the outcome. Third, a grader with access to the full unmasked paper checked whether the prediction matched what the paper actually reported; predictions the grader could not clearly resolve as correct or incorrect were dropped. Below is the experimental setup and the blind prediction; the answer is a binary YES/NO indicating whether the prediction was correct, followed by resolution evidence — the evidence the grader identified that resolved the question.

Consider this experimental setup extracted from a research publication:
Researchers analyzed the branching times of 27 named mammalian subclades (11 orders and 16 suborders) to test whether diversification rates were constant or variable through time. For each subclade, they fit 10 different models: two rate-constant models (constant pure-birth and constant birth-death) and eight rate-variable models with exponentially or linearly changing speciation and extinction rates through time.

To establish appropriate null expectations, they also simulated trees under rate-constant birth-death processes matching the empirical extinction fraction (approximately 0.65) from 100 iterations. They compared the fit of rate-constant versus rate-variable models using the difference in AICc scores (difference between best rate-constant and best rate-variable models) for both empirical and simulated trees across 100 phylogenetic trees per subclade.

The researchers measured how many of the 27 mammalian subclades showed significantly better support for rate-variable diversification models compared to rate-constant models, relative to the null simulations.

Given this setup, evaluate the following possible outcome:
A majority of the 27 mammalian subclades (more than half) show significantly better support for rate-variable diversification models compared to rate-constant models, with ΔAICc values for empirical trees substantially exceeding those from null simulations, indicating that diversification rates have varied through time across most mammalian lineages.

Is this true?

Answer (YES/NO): NO